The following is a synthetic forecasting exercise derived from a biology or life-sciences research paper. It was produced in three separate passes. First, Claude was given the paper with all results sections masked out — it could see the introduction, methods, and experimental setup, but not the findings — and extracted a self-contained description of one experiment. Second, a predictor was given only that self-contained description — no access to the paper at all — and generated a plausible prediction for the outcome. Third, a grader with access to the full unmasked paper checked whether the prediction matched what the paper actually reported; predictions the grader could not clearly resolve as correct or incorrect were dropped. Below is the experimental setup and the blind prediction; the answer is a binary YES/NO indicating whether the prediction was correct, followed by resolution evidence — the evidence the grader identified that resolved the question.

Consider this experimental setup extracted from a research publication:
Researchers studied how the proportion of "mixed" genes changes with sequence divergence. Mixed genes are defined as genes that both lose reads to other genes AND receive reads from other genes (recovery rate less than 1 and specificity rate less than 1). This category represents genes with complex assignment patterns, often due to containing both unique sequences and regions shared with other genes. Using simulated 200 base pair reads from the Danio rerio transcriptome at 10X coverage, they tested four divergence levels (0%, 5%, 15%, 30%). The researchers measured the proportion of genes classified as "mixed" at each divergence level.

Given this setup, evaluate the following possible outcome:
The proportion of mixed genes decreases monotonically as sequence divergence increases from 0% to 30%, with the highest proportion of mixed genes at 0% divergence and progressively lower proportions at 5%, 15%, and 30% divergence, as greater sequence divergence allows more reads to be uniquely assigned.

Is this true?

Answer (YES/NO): NO